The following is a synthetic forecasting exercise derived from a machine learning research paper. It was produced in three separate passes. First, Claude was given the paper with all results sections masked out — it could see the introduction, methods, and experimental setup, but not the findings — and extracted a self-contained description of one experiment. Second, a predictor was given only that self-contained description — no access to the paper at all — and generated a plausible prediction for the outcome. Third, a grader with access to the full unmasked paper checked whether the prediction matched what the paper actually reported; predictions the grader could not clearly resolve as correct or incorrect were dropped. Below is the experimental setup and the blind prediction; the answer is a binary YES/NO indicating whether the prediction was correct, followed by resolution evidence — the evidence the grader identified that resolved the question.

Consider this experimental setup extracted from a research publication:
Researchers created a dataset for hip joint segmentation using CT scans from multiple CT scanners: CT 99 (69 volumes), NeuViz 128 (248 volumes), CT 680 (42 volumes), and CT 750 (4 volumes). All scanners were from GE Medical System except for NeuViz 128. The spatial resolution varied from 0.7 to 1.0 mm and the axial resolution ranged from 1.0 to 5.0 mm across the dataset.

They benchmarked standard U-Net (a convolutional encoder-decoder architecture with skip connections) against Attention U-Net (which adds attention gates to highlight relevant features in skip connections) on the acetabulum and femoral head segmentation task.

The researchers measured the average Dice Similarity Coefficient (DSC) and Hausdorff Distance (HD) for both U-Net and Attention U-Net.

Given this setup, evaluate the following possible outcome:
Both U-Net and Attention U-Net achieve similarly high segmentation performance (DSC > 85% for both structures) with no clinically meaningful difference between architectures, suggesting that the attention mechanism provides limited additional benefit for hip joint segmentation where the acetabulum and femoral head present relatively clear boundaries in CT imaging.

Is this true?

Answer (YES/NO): YES